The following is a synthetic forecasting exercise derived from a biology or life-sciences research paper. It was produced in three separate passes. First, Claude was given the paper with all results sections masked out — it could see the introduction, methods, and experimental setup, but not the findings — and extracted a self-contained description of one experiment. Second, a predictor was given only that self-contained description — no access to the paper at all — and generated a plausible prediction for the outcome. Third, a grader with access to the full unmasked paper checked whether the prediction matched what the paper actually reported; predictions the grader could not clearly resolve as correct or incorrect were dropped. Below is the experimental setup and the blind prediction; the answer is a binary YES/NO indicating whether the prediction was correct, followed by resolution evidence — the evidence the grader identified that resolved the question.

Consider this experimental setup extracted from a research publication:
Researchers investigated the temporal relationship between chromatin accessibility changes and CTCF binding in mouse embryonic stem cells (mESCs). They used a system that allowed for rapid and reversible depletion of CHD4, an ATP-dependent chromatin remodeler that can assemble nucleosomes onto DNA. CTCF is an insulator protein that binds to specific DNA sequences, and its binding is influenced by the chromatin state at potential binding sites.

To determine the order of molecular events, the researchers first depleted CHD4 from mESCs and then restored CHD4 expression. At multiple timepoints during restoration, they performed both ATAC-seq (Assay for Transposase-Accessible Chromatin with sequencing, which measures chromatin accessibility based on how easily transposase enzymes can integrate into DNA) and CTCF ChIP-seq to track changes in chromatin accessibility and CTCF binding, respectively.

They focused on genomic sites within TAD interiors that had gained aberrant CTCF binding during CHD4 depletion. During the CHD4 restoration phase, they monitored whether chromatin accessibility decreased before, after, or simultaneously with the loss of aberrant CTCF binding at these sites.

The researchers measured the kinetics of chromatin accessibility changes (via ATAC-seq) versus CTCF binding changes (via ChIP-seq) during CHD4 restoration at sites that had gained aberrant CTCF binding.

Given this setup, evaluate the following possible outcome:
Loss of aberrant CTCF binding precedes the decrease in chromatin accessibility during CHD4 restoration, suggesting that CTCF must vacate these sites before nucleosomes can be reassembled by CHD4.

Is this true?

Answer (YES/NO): NO